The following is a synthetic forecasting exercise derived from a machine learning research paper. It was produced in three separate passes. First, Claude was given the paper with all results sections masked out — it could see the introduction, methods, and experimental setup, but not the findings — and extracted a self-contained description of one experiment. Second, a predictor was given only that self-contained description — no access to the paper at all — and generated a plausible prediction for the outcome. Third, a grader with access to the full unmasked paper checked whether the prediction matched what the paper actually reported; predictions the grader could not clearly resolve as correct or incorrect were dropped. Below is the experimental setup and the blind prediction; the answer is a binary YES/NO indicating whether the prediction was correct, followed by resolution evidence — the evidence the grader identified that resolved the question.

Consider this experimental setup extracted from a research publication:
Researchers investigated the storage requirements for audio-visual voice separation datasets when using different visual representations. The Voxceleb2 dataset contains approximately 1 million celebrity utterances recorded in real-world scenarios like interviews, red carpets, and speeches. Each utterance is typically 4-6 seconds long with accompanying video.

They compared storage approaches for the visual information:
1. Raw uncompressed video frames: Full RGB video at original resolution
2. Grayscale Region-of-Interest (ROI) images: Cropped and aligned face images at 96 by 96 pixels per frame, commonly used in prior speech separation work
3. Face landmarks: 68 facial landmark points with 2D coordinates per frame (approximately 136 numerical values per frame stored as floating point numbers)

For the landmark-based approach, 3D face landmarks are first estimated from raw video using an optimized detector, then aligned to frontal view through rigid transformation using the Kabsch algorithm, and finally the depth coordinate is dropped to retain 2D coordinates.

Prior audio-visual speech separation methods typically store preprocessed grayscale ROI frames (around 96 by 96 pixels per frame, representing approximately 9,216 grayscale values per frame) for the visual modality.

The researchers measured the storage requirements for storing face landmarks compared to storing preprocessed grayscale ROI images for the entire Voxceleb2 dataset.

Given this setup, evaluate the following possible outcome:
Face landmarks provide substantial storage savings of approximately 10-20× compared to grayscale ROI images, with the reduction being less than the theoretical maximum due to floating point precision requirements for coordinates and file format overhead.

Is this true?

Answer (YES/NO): YES